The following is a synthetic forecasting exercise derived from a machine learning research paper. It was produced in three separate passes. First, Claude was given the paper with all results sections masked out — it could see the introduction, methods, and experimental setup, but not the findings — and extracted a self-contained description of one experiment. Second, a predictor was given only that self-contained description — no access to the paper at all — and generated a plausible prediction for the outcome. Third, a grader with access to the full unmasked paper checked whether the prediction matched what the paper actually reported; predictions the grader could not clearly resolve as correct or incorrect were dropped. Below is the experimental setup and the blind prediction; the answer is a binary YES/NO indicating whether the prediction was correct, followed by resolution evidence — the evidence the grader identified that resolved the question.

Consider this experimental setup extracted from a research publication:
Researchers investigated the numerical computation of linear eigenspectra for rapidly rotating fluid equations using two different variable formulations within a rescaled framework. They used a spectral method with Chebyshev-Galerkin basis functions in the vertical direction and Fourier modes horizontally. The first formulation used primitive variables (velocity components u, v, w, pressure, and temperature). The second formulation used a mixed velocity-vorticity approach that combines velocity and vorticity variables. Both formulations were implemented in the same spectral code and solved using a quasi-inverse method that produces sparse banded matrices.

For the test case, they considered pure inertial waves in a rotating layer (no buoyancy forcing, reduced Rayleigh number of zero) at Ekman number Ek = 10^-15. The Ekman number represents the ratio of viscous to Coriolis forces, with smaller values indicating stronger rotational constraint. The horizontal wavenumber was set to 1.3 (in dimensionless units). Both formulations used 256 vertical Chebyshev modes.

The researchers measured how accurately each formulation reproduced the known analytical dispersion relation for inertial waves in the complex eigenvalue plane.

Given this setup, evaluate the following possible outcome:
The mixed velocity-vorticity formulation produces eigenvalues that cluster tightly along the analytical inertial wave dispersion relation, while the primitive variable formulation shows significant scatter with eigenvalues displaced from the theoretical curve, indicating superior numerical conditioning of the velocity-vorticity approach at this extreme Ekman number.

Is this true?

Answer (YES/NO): NO